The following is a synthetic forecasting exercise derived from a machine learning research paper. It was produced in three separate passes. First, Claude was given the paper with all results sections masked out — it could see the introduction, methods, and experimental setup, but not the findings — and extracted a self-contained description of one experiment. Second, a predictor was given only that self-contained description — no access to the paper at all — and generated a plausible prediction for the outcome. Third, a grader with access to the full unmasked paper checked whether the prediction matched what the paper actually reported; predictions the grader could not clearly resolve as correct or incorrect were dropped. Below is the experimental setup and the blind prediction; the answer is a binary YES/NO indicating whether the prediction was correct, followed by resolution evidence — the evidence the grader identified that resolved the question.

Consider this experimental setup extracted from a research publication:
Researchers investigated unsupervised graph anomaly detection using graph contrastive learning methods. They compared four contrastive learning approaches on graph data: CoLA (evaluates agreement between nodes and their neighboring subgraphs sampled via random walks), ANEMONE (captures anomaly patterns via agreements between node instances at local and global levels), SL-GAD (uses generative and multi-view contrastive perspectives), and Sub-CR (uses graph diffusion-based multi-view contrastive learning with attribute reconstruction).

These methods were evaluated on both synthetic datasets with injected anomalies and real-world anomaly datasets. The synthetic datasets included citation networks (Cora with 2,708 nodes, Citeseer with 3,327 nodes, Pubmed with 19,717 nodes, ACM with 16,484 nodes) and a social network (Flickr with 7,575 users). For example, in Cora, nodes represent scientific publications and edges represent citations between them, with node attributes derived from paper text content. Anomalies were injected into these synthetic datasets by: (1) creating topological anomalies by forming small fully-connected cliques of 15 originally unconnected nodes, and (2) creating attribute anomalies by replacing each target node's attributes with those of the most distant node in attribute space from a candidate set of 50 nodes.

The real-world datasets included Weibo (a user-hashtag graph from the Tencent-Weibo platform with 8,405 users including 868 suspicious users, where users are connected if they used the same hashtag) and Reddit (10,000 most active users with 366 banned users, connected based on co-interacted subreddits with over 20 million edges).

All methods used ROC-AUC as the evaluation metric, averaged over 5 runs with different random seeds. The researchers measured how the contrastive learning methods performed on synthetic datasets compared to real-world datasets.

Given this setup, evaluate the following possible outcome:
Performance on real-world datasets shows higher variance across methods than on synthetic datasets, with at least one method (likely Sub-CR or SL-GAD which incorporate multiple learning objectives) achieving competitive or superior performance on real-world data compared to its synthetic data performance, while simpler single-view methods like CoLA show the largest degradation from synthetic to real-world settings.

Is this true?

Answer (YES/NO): NO